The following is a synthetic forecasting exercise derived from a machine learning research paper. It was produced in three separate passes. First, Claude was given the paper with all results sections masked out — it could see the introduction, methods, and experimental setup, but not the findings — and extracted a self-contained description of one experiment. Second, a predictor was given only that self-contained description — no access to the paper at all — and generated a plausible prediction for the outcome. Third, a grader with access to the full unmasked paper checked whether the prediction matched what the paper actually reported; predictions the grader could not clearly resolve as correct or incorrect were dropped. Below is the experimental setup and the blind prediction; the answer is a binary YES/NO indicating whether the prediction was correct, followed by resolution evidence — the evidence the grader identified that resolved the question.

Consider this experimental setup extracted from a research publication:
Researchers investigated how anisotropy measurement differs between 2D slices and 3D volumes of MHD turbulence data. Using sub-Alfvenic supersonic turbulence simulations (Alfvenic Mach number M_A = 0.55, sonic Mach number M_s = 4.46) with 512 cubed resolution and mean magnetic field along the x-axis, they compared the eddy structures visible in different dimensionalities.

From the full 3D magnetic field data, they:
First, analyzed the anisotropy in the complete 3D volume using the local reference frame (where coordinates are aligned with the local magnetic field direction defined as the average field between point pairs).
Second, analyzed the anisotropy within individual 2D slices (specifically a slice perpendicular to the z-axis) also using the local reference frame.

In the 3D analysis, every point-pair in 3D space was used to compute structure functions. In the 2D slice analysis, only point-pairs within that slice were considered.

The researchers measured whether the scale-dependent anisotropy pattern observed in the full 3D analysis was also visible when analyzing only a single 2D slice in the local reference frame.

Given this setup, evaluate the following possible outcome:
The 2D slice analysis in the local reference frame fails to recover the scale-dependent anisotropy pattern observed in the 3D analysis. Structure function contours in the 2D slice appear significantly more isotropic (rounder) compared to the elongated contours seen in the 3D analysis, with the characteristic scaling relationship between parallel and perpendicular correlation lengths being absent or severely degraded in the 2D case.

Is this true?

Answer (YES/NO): NO